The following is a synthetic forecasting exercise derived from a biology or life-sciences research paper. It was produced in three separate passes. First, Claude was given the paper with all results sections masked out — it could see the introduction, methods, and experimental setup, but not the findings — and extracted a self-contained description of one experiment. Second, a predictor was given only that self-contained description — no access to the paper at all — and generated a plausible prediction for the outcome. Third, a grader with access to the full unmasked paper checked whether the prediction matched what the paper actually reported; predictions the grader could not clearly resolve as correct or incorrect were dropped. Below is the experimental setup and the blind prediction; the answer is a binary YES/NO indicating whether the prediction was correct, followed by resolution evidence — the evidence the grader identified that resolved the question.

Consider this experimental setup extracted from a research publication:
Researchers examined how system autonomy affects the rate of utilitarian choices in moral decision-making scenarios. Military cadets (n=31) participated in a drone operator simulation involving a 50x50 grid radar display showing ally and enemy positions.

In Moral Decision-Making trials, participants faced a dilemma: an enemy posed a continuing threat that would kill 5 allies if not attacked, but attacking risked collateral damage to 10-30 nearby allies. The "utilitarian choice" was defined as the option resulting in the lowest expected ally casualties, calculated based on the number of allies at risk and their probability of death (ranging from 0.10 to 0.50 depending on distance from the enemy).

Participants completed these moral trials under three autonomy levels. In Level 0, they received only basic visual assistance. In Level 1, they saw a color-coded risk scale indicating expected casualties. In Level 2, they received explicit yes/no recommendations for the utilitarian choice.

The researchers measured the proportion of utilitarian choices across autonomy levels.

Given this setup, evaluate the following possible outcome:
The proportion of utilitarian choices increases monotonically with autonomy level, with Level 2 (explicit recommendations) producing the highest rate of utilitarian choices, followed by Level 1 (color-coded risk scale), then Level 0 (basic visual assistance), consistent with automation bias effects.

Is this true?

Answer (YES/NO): NO